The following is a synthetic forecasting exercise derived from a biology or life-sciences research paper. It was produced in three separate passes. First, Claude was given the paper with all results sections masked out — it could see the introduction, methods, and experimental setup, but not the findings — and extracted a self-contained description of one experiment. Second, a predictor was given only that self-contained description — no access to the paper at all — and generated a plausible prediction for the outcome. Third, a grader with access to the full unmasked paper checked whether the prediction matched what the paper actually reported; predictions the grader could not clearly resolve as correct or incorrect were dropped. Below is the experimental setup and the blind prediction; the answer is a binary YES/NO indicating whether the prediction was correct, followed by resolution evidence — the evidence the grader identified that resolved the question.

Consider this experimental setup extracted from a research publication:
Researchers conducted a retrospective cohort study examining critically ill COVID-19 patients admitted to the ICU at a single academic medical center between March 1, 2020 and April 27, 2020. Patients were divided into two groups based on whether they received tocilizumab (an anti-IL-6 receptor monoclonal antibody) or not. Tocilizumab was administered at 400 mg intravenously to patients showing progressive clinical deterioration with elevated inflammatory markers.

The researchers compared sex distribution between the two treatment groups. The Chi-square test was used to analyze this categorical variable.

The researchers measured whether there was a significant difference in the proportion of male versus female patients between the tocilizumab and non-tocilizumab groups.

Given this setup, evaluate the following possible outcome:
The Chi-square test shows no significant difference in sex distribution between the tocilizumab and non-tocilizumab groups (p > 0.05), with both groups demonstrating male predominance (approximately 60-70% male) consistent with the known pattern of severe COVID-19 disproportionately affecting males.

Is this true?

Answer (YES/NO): NO